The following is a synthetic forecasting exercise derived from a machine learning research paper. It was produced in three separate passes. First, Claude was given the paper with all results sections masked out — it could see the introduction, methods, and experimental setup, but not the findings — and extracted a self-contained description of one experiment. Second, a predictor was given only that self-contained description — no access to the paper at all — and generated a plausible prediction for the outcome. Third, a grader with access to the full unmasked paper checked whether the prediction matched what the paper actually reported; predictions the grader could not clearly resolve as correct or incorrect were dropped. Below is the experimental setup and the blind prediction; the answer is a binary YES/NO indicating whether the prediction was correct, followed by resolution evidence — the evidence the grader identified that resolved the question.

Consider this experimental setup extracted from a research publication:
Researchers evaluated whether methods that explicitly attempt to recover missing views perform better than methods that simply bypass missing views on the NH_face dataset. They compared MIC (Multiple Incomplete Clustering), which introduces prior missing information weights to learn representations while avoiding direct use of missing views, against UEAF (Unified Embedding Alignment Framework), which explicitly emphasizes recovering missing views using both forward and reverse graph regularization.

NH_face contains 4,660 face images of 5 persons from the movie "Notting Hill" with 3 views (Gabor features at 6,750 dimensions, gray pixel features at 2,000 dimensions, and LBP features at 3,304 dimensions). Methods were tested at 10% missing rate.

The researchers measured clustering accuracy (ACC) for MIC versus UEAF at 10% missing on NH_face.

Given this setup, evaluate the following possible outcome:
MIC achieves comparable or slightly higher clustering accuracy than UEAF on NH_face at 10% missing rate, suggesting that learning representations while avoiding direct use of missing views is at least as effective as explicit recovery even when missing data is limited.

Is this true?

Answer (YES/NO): NO